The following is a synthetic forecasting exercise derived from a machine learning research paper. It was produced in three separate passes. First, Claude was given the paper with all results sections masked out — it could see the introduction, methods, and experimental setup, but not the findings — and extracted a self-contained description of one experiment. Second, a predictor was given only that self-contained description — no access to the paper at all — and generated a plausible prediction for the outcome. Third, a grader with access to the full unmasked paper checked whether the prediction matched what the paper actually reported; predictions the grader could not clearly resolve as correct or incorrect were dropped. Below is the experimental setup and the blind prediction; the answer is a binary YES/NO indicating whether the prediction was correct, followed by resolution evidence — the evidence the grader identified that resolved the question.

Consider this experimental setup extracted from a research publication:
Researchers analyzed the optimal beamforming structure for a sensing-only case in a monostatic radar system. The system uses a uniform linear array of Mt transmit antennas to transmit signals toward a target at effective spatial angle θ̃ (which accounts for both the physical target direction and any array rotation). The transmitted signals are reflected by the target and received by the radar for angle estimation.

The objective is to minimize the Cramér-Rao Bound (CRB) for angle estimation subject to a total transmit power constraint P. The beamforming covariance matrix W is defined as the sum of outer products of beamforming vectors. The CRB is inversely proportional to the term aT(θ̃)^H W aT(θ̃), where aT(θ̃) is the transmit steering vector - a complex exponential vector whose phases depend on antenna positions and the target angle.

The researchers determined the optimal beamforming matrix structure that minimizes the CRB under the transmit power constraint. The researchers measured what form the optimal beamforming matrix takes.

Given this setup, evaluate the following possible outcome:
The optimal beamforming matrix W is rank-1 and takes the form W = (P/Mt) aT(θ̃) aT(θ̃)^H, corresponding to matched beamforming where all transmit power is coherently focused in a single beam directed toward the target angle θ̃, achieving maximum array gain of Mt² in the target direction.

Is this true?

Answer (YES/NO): YES